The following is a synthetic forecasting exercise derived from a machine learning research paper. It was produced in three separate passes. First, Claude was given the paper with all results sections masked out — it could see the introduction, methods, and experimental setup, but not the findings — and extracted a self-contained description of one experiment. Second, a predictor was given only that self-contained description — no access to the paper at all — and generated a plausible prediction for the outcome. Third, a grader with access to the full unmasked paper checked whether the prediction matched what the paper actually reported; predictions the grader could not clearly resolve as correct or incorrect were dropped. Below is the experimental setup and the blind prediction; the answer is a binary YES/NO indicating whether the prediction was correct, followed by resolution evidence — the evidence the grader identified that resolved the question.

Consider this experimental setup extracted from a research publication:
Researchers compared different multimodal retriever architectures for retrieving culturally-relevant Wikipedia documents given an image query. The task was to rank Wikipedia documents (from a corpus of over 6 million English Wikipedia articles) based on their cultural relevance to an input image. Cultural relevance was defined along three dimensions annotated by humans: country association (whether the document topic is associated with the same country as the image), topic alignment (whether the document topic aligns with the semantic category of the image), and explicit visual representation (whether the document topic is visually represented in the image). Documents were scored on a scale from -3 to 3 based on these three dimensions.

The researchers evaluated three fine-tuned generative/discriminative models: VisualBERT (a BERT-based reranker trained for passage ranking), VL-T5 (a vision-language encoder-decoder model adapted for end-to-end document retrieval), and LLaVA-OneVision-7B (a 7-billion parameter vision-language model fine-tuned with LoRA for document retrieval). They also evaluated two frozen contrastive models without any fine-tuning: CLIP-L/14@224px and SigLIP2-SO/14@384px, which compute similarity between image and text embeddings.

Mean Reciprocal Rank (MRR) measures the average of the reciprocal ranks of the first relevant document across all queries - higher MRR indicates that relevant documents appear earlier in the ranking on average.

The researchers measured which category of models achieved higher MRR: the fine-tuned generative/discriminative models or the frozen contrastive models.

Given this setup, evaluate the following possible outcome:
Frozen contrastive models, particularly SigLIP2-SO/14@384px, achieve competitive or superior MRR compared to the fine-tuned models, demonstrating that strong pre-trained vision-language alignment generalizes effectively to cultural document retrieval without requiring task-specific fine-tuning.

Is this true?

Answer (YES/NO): YES